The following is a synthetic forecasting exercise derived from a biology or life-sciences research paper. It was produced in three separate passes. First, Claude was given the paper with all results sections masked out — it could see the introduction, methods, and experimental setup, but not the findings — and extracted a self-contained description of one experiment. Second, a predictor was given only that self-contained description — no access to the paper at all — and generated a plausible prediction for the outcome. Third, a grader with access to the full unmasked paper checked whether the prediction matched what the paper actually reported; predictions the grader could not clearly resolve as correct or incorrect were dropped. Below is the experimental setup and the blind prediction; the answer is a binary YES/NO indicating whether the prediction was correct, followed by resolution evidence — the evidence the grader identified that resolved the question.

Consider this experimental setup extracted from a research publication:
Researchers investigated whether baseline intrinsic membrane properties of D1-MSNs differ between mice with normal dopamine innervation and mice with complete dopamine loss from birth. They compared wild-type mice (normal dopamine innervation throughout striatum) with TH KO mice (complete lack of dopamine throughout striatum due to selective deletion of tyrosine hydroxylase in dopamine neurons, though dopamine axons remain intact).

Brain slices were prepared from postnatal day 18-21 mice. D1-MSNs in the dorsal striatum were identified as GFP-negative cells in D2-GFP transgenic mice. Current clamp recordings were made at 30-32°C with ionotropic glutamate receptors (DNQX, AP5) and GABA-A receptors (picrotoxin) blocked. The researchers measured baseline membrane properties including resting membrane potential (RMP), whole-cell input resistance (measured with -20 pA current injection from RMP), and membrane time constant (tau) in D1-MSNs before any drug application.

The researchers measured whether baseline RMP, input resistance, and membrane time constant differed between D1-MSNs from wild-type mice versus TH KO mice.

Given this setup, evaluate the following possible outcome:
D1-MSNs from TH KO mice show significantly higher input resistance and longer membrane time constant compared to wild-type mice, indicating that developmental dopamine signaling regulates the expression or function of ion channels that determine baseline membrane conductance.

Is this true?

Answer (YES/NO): NO